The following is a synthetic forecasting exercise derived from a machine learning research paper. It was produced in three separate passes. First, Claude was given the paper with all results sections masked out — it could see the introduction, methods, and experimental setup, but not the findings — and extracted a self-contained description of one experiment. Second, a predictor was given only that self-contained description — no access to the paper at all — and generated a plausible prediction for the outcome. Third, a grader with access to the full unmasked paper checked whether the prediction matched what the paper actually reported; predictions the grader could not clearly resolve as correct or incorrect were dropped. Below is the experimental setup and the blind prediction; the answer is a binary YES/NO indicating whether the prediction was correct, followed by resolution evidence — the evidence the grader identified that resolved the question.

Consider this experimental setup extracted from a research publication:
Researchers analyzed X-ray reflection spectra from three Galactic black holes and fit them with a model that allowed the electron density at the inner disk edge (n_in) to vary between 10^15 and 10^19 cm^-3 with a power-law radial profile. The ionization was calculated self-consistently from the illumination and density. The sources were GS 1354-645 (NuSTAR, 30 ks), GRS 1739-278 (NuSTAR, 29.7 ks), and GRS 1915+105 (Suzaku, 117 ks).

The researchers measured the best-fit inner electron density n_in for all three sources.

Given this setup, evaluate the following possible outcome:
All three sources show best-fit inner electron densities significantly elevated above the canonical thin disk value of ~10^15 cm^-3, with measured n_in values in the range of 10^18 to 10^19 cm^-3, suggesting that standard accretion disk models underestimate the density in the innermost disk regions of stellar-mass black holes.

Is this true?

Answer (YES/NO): NO